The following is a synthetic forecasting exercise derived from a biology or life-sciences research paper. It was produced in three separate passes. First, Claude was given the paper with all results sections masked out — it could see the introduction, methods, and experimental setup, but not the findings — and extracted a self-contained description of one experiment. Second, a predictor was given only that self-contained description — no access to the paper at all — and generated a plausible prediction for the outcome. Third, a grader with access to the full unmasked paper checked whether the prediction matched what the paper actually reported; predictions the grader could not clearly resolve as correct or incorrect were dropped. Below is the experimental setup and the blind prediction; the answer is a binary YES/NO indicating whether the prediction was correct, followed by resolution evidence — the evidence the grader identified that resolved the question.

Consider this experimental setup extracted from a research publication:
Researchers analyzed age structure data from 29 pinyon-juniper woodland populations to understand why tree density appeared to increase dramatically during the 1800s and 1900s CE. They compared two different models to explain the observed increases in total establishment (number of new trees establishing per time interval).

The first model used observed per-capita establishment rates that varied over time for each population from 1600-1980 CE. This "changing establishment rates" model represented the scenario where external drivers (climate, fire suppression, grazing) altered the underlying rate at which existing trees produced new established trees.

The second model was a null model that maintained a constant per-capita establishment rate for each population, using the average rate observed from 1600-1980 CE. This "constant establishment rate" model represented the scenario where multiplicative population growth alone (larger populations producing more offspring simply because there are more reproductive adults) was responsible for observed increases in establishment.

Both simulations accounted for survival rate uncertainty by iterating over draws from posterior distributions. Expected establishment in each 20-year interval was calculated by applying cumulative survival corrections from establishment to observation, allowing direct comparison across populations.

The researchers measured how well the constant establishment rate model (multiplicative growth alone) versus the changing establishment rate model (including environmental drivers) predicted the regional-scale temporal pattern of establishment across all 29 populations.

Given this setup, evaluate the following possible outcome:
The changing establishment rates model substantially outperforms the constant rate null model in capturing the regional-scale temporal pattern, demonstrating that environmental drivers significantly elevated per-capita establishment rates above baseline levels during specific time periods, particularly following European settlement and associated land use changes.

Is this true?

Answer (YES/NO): NO